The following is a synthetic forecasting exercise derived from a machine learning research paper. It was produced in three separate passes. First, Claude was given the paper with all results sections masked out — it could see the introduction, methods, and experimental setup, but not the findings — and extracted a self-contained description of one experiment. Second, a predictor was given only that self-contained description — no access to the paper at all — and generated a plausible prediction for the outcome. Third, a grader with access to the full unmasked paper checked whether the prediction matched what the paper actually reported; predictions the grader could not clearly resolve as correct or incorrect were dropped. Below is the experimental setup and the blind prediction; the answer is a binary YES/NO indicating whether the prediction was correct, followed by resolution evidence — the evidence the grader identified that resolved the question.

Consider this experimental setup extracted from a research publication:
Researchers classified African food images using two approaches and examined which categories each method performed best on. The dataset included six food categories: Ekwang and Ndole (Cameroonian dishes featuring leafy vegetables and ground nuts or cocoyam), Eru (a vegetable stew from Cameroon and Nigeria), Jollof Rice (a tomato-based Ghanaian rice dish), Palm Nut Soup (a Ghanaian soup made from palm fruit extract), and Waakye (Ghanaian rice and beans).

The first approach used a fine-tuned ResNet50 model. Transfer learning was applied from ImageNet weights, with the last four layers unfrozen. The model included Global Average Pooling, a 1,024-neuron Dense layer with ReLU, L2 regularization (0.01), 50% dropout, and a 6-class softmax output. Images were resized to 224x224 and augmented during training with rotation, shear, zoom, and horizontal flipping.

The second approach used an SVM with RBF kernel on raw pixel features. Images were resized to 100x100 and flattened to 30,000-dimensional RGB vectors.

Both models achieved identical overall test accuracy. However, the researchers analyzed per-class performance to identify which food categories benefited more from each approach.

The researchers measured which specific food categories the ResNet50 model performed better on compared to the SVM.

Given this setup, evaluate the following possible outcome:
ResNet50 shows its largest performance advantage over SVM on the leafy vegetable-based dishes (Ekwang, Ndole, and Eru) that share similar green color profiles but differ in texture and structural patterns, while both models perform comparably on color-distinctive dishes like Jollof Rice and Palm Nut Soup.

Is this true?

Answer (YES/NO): NO